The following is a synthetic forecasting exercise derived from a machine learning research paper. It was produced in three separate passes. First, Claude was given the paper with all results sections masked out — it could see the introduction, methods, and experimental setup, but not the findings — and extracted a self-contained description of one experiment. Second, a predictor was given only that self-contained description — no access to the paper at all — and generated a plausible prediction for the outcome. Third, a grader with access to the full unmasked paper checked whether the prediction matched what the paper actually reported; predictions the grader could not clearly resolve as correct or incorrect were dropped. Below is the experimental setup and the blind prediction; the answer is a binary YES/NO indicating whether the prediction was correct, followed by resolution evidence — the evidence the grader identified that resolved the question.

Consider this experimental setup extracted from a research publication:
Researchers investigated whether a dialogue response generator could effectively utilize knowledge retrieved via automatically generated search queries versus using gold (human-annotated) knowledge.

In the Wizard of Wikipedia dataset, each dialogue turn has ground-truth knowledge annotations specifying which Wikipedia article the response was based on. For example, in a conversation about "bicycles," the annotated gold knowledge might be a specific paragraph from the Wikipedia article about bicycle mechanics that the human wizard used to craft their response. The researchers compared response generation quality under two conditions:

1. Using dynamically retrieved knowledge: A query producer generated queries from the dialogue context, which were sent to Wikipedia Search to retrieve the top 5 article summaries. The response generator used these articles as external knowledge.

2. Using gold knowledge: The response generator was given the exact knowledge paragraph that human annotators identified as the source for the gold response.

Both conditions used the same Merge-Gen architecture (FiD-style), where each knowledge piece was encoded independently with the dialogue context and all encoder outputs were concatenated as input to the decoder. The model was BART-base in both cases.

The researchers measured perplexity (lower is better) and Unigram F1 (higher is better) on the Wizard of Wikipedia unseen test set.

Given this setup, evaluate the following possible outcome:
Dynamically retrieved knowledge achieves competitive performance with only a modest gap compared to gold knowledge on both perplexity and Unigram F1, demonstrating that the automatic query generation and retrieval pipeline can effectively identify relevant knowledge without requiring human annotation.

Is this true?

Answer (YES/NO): NO